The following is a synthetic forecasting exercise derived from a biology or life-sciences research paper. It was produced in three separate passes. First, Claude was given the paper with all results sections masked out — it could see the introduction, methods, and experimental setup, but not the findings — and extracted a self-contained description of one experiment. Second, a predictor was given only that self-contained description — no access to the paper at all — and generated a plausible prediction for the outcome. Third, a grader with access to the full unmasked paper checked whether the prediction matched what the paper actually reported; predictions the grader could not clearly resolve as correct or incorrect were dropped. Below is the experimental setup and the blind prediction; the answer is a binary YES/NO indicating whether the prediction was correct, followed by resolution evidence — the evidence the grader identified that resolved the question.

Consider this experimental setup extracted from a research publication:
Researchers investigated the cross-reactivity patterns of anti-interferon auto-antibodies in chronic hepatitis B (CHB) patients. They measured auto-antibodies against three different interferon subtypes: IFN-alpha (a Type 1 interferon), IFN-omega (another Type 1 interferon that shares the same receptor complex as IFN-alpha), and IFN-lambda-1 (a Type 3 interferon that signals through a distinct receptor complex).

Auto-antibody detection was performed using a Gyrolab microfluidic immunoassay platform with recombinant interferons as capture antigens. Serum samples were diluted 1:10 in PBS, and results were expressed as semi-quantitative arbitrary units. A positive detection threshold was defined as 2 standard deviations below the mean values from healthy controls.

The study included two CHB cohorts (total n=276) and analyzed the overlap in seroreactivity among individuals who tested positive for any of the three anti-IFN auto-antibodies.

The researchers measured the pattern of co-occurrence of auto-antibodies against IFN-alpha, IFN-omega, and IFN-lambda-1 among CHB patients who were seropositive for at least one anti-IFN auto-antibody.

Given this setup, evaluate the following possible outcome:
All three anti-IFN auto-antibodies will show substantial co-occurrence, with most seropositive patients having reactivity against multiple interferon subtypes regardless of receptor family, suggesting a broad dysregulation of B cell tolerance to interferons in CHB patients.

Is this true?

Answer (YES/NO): YES